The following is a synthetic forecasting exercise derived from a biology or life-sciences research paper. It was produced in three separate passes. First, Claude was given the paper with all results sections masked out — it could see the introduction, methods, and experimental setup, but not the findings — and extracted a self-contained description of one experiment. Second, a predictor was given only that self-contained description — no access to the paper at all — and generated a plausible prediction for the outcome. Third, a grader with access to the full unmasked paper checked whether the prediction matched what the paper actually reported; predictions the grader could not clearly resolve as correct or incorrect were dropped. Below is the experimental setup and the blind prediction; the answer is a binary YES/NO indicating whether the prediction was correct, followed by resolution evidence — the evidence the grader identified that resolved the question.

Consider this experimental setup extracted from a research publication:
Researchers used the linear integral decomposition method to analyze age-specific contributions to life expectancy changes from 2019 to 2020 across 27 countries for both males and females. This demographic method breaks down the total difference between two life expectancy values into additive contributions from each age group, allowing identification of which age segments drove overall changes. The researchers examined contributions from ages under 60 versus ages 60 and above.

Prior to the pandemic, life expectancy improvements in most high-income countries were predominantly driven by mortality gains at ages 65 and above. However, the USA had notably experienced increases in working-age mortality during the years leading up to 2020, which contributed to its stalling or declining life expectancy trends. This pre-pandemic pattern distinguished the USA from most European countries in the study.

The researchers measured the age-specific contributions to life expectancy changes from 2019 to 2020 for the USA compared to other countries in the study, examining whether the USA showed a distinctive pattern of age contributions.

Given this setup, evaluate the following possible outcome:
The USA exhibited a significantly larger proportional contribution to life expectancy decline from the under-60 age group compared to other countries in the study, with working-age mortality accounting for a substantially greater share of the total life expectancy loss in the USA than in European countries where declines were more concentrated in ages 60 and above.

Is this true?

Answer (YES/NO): YES